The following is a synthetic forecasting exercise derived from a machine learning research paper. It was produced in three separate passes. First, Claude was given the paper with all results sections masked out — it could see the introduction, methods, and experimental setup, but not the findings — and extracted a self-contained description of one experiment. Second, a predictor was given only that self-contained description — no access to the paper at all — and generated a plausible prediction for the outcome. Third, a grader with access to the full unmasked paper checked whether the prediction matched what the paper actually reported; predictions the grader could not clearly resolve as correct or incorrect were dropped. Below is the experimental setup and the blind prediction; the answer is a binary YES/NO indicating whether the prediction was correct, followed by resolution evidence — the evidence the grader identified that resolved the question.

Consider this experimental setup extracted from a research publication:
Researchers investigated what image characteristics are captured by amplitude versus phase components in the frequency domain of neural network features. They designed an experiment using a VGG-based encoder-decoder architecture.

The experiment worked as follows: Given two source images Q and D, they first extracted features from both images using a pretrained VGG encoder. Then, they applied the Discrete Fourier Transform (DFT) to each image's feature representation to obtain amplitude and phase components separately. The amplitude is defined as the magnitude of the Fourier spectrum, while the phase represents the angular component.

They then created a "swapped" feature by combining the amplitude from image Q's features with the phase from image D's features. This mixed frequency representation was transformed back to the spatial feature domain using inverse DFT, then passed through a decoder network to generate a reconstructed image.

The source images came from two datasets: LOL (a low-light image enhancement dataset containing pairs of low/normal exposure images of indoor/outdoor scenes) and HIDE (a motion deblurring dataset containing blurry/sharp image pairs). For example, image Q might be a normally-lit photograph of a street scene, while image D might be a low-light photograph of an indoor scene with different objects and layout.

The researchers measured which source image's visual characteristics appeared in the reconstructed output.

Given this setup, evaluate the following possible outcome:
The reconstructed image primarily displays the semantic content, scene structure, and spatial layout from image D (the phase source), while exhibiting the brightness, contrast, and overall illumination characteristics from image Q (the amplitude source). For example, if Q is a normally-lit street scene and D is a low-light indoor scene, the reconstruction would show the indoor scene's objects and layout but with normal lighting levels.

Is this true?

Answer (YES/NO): YES